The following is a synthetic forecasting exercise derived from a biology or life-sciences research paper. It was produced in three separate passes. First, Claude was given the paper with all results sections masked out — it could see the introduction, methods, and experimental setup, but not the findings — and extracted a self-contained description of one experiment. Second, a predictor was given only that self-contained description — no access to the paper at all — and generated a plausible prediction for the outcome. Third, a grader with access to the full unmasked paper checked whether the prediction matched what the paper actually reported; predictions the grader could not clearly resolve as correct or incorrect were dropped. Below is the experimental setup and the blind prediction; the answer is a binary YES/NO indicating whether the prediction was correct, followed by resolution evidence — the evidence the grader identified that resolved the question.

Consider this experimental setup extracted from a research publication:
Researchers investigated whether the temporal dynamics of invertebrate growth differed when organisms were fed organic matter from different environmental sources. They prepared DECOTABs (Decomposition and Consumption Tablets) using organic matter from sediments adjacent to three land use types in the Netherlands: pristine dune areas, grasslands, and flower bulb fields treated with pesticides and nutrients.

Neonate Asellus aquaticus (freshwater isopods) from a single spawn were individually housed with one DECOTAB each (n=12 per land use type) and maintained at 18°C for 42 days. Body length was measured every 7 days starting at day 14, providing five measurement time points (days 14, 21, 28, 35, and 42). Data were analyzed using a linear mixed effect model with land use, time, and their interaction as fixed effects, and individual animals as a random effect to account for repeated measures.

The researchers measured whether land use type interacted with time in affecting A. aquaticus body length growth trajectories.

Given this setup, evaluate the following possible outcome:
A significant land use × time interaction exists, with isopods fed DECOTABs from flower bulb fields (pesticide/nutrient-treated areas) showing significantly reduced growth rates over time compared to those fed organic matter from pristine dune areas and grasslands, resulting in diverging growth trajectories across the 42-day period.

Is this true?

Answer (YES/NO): NO